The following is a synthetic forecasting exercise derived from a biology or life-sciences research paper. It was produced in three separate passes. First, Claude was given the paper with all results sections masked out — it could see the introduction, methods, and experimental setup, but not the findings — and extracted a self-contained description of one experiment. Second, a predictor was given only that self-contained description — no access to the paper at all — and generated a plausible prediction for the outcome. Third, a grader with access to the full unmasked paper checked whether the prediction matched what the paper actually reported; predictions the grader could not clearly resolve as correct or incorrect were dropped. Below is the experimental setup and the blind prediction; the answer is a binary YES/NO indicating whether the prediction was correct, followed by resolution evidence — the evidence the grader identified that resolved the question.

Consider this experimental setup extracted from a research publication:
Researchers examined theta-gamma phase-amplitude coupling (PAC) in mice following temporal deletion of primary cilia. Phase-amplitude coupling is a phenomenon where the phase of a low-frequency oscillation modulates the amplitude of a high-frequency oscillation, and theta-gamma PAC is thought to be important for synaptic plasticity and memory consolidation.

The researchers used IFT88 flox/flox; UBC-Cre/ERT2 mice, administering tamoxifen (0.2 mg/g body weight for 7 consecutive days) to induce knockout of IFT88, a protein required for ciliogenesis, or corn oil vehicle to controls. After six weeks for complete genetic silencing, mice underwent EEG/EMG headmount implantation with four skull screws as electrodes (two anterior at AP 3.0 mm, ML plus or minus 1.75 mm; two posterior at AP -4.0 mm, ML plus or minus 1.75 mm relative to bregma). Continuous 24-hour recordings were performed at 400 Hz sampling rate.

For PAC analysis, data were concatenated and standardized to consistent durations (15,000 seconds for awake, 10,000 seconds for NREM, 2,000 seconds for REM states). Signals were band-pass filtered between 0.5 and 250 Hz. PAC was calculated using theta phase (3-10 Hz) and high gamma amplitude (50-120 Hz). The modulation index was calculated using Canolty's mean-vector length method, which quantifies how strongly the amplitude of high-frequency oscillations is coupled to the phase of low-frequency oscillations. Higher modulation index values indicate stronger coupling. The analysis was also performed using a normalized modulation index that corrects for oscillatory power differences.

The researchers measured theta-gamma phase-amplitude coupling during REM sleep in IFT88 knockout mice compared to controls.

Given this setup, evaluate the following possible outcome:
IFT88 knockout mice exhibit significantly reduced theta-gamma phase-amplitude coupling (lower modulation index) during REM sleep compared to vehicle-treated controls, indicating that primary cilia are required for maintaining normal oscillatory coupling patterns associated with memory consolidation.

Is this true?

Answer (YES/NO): NO